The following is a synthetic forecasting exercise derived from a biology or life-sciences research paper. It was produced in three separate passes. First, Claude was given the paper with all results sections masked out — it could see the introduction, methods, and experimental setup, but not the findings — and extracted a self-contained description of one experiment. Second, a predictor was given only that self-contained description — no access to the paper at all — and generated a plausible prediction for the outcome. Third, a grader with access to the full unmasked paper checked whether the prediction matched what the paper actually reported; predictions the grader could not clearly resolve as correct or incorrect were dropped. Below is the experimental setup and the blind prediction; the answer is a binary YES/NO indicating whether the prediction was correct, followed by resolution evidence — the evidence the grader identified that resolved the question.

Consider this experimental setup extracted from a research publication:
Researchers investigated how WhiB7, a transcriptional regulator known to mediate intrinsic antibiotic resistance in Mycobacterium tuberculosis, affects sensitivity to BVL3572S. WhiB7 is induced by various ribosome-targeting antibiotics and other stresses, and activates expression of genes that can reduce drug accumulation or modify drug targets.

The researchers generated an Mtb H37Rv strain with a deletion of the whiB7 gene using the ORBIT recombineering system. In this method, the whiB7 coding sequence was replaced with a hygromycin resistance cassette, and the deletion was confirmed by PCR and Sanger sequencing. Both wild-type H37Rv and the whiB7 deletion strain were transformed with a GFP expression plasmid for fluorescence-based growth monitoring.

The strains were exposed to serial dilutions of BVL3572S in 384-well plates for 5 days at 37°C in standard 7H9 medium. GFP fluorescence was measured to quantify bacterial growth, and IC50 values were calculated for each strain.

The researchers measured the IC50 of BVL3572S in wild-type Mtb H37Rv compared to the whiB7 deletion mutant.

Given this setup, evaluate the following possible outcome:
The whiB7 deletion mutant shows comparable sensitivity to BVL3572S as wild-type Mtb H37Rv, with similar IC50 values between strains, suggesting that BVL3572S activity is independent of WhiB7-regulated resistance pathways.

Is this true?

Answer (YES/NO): NO